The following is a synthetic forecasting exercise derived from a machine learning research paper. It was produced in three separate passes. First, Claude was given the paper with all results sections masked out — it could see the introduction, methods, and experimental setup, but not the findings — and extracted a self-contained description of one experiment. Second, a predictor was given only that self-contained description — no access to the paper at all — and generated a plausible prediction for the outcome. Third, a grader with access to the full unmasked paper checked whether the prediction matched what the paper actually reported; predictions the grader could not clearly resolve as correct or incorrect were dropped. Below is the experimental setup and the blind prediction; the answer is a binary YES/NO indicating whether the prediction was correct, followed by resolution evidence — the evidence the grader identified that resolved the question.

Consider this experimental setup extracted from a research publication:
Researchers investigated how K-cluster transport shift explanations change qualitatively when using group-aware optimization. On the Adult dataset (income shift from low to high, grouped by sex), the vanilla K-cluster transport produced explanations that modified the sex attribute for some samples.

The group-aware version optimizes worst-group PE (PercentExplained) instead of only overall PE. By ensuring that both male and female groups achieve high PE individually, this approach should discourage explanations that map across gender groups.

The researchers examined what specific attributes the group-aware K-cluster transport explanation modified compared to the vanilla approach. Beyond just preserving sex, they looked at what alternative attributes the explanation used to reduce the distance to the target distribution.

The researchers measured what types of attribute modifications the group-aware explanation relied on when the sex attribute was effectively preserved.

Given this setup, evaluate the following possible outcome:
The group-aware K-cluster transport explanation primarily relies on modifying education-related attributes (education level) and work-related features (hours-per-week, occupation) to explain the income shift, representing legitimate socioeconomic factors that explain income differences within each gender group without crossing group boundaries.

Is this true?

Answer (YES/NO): NO